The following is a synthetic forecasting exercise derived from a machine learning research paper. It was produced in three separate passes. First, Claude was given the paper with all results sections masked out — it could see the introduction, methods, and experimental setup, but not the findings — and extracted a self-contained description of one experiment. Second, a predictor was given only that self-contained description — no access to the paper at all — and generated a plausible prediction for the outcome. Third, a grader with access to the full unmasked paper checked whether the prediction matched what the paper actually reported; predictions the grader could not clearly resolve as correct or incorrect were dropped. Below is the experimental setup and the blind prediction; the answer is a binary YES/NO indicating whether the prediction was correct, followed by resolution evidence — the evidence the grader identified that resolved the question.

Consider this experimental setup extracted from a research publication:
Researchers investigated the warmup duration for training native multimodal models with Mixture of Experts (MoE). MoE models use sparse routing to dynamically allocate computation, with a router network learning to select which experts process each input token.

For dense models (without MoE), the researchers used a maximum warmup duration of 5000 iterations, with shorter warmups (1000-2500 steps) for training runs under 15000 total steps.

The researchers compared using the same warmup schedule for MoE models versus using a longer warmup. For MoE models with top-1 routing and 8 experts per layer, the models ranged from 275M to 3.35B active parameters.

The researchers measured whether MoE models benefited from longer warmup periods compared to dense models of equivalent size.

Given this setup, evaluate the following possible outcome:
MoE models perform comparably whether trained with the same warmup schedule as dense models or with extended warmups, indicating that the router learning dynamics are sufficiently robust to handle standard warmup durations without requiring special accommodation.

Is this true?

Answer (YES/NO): NO